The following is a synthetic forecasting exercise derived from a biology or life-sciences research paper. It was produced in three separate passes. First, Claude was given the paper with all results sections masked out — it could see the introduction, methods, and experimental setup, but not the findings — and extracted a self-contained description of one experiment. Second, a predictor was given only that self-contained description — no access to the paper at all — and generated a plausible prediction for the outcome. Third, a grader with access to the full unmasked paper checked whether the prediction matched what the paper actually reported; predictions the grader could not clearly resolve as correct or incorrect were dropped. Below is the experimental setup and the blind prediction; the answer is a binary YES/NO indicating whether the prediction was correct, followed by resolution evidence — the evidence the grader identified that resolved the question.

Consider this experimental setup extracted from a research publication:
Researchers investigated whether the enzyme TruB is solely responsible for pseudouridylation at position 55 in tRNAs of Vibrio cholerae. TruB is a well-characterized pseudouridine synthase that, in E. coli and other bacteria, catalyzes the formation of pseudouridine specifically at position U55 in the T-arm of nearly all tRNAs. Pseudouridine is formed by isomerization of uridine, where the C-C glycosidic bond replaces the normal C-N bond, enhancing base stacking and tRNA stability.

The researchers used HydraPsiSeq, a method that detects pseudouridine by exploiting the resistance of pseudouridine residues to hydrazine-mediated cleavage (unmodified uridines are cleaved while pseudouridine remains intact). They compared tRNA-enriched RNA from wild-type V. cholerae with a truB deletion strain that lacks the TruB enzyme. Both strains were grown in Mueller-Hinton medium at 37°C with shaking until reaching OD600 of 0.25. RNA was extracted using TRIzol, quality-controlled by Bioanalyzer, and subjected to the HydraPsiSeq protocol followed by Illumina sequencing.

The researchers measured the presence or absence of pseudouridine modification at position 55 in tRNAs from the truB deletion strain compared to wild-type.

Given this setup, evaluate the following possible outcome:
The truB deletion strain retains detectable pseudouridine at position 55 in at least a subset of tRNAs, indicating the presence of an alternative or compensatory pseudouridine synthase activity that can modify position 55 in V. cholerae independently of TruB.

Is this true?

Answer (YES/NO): YES